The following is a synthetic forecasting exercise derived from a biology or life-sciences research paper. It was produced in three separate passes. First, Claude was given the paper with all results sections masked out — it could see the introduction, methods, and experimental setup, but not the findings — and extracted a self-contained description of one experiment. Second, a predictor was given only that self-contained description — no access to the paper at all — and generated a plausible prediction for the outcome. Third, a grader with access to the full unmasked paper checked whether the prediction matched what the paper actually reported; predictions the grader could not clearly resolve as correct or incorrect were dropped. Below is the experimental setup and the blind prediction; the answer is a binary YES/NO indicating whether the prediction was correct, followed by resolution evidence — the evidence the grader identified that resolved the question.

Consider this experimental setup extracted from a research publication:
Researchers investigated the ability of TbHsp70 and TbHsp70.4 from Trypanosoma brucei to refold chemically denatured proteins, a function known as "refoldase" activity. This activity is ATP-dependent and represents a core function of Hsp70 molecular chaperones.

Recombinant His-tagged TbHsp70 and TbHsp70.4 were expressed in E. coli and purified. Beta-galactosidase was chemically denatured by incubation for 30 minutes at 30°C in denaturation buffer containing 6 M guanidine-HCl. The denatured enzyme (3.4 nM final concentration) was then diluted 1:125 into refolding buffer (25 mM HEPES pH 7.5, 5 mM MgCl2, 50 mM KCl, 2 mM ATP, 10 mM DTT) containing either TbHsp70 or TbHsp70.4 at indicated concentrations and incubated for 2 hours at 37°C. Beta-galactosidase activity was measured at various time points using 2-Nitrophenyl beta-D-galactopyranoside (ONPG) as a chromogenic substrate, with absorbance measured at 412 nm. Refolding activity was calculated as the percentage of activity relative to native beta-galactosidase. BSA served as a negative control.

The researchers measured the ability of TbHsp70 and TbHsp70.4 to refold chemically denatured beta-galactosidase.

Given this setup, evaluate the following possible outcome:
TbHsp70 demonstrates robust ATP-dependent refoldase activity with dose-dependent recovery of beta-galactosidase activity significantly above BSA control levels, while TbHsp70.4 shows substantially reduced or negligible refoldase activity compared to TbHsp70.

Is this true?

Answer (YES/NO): NO